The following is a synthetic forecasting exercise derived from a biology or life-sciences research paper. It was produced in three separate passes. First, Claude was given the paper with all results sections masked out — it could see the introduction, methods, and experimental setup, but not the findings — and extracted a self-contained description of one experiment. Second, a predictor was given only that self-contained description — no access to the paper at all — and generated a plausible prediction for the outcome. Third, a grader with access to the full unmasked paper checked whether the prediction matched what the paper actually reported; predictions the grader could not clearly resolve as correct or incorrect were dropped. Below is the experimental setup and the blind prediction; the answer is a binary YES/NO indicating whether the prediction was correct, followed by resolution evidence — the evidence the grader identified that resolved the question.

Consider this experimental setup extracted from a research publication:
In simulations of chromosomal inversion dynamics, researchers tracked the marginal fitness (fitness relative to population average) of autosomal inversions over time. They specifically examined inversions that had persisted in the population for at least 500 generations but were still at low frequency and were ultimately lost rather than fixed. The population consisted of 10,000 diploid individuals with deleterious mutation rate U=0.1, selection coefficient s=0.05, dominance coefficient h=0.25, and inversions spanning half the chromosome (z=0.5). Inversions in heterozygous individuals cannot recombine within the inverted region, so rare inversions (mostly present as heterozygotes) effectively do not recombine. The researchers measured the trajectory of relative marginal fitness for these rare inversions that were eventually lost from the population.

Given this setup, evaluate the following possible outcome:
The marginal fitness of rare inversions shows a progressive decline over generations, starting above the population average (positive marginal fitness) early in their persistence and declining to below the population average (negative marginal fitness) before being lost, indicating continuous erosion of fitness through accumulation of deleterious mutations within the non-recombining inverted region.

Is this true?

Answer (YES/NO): YES